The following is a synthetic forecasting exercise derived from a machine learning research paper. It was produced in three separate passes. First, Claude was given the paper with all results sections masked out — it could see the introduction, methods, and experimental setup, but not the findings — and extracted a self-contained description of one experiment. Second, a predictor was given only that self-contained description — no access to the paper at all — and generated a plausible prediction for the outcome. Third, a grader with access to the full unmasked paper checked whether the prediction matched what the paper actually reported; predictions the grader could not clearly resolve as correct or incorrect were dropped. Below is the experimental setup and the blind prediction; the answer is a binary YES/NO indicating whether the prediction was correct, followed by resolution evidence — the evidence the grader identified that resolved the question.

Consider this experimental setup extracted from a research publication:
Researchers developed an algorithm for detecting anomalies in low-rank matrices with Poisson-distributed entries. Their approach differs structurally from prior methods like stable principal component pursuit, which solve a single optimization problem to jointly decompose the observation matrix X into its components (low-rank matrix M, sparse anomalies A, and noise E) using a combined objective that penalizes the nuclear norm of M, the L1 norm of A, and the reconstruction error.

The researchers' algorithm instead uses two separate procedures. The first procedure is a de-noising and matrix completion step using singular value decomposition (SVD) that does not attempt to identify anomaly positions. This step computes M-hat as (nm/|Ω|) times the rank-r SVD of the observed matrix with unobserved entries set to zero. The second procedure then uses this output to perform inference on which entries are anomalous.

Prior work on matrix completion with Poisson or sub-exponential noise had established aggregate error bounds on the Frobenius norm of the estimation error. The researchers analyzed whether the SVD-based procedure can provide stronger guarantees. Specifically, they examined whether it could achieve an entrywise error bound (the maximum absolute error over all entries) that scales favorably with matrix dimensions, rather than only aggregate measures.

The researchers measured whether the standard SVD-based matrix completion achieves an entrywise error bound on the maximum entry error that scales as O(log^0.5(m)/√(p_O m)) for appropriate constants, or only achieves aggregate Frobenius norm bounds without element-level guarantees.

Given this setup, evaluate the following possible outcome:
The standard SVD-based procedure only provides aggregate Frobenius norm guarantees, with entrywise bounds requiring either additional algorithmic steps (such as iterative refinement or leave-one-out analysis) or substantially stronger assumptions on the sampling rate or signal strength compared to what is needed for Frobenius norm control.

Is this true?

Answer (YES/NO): NO